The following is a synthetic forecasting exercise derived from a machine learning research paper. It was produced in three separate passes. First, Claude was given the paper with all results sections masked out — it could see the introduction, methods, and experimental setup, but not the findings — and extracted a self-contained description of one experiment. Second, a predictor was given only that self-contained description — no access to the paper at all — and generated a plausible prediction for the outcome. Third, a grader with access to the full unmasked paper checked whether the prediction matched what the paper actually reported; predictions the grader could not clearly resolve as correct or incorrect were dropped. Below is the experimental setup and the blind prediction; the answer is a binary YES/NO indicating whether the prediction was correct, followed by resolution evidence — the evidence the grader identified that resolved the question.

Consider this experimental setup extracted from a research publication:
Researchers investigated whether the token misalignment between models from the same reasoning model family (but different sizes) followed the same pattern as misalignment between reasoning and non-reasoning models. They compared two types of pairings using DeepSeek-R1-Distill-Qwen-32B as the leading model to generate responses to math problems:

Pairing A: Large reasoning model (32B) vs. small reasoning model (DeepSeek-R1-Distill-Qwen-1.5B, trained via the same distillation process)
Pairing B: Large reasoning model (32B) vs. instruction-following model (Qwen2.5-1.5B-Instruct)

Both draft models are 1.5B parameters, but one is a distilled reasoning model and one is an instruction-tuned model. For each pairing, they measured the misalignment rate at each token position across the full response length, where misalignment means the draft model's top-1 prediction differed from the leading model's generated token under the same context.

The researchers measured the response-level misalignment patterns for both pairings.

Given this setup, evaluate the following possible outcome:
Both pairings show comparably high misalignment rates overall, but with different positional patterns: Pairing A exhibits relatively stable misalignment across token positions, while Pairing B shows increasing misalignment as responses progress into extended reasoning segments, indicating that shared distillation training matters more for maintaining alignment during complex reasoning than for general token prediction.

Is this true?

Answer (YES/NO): NO